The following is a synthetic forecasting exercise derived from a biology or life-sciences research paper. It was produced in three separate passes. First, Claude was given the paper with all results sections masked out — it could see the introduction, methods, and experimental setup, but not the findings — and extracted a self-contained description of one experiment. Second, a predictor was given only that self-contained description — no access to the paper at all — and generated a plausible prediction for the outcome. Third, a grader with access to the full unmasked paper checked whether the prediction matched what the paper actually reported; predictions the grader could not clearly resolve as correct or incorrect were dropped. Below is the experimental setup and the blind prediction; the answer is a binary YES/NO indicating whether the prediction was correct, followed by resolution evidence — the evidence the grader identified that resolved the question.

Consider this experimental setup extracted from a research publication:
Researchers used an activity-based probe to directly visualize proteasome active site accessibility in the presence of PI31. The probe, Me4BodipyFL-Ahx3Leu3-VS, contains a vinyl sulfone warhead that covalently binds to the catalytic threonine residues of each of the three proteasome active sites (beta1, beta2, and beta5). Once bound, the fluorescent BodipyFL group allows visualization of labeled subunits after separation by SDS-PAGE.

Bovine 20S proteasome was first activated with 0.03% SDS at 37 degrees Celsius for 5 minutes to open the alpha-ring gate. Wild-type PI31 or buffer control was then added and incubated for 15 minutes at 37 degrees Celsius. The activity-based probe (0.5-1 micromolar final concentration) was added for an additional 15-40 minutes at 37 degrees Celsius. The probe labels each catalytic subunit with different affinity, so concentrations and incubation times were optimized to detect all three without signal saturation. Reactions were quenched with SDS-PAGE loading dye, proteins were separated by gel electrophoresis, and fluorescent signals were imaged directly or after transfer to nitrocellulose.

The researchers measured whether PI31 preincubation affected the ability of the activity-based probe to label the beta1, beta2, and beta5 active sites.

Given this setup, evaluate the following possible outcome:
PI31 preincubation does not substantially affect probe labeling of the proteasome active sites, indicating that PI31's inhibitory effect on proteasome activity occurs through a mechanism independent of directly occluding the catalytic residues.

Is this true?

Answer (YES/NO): NO